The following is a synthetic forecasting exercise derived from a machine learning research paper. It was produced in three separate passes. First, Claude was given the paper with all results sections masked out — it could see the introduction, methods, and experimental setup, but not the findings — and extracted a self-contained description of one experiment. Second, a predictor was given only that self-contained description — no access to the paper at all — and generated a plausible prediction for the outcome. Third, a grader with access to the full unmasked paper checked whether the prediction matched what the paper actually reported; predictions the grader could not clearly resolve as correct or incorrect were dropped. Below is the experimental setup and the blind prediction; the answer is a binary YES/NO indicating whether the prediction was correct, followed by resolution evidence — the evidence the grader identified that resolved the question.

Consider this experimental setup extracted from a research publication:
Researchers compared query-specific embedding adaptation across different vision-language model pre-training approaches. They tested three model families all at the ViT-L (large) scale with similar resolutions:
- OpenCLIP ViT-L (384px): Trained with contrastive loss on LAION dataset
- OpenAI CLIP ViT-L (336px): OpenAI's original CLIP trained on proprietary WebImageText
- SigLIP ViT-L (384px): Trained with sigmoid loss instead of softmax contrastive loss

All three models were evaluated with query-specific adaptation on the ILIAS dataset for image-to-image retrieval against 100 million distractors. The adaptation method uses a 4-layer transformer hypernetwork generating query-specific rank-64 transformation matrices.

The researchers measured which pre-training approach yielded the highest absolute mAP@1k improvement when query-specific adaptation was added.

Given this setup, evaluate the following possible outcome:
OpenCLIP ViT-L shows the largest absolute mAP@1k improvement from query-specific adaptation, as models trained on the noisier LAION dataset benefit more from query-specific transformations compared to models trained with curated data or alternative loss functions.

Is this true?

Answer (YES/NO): NO